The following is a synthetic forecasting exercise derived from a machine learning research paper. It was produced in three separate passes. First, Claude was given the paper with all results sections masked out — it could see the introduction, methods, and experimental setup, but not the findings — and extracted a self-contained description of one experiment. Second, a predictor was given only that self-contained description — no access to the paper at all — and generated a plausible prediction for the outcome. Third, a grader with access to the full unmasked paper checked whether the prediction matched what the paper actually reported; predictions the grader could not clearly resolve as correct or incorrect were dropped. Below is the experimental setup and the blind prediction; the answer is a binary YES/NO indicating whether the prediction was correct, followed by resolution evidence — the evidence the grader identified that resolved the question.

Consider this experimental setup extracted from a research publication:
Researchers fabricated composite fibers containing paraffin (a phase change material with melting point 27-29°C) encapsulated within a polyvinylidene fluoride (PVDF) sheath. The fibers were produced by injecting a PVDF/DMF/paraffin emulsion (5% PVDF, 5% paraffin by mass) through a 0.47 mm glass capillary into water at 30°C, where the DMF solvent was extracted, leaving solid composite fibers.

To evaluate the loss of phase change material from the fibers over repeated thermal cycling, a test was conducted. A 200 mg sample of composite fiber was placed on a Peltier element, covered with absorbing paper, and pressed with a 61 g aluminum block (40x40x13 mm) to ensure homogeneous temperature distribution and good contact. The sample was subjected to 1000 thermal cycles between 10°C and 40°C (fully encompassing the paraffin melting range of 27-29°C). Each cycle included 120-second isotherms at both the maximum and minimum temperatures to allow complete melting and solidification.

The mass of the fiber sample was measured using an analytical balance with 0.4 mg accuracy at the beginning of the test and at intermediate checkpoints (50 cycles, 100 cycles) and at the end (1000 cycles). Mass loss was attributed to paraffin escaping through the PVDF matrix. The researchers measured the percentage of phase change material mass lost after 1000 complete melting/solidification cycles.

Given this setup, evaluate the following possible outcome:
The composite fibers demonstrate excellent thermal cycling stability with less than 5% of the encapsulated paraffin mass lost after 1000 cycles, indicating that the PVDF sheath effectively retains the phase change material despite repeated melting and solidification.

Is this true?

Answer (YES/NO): YES